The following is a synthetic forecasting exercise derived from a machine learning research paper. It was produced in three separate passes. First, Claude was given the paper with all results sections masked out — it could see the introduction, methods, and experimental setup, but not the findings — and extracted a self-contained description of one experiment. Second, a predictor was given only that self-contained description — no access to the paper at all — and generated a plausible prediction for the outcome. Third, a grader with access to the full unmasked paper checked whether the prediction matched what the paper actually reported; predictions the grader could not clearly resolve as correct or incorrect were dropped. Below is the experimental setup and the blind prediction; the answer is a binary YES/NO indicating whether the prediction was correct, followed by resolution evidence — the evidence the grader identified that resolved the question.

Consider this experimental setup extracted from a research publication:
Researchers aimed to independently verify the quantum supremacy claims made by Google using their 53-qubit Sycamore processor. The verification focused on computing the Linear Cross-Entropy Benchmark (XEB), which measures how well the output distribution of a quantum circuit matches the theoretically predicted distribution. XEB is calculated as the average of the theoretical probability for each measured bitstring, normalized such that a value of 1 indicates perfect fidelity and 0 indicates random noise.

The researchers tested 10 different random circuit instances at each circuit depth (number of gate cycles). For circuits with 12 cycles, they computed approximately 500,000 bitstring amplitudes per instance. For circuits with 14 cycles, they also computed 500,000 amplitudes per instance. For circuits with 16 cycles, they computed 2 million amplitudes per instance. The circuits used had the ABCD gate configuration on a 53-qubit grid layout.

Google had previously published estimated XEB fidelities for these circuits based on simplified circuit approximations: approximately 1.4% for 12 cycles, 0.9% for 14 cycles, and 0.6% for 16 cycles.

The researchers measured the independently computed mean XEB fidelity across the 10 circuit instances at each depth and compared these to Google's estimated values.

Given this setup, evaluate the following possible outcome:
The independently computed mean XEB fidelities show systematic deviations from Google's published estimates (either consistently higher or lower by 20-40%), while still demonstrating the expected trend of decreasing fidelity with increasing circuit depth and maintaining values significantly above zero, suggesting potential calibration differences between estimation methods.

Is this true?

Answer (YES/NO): NO